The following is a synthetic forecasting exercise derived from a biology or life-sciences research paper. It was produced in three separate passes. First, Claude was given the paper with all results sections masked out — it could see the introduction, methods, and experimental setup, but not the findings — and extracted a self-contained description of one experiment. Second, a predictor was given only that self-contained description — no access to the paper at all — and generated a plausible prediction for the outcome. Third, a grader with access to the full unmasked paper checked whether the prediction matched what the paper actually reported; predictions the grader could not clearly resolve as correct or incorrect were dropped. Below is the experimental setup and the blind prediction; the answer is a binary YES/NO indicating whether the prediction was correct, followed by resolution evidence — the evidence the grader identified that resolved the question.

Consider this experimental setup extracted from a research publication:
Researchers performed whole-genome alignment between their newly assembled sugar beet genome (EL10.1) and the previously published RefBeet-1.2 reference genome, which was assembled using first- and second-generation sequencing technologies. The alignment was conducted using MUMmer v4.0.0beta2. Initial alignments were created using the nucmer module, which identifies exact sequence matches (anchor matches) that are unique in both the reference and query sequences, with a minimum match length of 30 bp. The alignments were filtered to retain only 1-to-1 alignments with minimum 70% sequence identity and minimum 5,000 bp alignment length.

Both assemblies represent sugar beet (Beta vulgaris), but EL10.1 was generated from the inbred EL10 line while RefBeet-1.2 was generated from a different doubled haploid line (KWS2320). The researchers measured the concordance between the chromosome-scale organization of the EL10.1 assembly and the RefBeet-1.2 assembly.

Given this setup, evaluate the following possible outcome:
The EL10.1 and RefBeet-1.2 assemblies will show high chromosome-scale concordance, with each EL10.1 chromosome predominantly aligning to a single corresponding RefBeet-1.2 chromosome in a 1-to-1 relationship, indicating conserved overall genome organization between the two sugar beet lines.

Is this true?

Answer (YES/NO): YES